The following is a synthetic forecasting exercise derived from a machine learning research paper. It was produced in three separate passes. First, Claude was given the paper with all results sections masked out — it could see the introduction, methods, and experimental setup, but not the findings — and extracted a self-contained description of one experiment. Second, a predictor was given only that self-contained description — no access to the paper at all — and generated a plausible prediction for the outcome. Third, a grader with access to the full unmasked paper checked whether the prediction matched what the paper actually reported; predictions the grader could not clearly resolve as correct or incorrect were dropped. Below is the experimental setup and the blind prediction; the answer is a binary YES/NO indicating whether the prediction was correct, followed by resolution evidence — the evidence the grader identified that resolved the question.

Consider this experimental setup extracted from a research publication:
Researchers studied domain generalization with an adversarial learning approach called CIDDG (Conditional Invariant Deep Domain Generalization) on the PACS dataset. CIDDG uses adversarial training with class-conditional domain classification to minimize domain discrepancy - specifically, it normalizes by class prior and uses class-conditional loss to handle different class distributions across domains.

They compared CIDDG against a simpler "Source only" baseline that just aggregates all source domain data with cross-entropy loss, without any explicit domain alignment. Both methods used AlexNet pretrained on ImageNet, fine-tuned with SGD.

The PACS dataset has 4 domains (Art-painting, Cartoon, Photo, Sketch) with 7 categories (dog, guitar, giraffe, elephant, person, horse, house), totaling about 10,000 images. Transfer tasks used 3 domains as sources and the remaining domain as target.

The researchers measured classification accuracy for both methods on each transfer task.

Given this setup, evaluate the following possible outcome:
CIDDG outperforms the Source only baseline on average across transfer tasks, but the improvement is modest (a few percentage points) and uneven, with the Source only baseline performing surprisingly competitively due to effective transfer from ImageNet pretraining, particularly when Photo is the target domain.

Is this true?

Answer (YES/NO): YES